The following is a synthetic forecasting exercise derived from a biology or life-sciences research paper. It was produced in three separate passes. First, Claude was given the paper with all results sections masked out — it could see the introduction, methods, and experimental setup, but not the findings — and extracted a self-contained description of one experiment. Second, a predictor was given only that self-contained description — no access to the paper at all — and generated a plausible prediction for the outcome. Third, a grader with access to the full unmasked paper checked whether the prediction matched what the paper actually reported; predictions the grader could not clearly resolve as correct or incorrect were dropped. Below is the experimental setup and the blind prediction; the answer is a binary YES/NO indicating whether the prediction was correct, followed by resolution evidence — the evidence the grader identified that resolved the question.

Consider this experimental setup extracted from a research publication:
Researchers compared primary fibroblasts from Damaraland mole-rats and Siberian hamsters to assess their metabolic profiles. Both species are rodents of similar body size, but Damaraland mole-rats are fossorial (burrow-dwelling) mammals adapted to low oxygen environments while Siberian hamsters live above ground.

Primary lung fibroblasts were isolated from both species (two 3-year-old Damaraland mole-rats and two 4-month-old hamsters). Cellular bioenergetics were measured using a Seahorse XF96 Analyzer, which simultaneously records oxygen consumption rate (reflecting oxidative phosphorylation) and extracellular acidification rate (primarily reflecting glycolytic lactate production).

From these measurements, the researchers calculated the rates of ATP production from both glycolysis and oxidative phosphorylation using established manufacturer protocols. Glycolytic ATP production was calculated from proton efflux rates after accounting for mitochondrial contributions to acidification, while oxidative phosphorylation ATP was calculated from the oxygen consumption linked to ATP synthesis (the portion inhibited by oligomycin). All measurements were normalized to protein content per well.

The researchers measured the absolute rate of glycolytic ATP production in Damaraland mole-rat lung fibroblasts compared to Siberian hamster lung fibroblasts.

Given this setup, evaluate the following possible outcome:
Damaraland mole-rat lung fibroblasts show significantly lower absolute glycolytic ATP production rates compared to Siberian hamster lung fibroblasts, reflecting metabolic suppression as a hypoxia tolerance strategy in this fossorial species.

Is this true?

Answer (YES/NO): NO